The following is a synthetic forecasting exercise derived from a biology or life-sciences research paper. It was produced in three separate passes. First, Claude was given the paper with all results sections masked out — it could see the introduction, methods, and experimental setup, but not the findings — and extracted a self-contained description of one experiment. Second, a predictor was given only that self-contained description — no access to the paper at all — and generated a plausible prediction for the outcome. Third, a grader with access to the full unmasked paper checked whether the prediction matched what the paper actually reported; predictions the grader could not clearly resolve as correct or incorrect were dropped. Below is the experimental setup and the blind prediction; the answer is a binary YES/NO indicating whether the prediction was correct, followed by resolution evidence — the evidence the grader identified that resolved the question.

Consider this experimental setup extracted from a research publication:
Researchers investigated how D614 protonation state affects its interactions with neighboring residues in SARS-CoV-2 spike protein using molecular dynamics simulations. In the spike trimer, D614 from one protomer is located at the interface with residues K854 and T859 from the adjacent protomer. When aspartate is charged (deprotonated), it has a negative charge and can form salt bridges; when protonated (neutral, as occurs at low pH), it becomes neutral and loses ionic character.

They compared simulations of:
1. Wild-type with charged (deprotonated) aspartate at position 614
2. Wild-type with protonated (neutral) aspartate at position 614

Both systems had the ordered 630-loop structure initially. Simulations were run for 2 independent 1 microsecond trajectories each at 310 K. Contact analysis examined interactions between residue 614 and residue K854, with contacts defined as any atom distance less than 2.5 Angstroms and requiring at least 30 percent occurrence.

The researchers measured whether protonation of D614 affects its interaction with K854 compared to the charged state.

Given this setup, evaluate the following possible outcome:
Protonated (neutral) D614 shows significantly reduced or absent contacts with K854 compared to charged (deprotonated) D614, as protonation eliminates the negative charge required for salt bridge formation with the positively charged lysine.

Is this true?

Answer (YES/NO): YES